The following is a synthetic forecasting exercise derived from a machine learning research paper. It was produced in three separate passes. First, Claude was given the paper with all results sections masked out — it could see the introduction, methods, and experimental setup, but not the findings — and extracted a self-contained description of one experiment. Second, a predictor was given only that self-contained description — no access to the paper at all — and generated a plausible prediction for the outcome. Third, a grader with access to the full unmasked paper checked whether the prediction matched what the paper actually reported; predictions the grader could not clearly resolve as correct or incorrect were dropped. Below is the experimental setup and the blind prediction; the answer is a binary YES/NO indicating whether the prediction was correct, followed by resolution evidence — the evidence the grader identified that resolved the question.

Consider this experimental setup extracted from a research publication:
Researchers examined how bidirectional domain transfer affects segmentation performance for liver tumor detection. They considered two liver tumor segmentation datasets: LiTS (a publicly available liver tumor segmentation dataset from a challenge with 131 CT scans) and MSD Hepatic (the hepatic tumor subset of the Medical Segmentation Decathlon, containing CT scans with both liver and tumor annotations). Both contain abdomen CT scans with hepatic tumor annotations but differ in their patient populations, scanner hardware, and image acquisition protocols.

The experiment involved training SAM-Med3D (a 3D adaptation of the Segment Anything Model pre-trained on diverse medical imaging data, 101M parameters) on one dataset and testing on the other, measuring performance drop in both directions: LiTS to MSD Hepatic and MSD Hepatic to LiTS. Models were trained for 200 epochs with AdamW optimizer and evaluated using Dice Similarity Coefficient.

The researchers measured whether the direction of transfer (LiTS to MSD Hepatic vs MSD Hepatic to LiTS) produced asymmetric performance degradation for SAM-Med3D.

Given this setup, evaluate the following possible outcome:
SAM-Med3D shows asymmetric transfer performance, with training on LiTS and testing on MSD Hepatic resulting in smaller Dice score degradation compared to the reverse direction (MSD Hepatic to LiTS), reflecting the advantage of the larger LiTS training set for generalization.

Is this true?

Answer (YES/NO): YES